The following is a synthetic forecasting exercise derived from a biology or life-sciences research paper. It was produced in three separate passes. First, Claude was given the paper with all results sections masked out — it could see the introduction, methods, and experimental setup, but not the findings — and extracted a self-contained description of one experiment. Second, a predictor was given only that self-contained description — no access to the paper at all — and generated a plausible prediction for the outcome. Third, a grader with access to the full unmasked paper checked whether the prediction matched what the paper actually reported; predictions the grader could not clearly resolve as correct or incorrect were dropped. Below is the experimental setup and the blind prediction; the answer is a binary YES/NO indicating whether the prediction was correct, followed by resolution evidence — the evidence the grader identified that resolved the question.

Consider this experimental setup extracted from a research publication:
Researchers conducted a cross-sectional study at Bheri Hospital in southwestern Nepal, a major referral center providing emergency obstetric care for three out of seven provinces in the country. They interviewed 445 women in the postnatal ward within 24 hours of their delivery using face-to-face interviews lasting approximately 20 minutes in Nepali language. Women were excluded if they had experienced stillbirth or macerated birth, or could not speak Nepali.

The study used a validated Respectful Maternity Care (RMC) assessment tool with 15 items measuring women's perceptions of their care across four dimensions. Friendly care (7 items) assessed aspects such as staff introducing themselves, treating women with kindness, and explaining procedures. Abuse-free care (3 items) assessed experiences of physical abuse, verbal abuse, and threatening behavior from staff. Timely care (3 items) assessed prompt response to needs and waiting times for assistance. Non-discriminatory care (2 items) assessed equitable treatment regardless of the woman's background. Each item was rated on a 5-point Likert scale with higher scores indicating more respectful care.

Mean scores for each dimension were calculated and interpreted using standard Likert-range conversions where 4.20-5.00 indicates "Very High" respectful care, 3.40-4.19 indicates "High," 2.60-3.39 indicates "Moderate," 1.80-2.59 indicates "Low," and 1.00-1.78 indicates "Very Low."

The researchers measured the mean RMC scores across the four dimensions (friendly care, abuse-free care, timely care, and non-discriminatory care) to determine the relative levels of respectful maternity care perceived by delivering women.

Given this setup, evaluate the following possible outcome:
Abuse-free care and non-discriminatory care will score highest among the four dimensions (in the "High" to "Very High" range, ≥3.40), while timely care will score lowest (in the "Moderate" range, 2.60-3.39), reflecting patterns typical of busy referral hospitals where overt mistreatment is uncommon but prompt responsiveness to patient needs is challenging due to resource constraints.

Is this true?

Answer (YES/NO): NO